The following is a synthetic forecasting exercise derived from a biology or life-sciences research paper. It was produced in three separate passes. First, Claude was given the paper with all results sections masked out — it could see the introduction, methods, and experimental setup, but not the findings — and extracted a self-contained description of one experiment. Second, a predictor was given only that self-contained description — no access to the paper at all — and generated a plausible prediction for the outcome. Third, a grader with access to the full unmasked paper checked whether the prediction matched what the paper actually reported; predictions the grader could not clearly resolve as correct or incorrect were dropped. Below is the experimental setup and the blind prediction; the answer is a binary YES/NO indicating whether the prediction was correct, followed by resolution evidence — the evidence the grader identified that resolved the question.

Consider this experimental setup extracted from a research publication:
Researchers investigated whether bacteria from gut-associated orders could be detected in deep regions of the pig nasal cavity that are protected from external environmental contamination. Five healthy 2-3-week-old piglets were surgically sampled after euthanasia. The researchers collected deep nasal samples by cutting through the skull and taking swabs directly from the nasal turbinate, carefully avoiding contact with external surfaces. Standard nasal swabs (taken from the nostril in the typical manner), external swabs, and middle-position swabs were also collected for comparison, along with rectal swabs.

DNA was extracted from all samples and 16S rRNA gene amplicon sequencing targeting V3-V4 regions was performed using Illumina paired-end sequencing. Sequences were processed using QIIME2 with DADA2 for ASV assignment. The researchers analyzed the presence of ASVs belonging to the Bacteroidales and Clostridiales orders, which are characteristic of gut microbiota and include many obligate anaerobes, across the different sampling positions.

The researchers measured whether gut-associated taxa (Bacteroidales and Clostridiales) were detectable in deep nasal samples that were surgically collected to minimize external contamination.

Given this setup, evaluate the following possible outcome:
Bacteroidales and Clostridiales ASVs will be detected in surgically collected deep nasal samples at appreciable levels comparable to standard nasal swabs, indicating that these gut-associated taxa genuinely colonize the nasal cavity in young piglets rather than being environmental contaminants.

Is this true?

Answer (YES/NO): YES